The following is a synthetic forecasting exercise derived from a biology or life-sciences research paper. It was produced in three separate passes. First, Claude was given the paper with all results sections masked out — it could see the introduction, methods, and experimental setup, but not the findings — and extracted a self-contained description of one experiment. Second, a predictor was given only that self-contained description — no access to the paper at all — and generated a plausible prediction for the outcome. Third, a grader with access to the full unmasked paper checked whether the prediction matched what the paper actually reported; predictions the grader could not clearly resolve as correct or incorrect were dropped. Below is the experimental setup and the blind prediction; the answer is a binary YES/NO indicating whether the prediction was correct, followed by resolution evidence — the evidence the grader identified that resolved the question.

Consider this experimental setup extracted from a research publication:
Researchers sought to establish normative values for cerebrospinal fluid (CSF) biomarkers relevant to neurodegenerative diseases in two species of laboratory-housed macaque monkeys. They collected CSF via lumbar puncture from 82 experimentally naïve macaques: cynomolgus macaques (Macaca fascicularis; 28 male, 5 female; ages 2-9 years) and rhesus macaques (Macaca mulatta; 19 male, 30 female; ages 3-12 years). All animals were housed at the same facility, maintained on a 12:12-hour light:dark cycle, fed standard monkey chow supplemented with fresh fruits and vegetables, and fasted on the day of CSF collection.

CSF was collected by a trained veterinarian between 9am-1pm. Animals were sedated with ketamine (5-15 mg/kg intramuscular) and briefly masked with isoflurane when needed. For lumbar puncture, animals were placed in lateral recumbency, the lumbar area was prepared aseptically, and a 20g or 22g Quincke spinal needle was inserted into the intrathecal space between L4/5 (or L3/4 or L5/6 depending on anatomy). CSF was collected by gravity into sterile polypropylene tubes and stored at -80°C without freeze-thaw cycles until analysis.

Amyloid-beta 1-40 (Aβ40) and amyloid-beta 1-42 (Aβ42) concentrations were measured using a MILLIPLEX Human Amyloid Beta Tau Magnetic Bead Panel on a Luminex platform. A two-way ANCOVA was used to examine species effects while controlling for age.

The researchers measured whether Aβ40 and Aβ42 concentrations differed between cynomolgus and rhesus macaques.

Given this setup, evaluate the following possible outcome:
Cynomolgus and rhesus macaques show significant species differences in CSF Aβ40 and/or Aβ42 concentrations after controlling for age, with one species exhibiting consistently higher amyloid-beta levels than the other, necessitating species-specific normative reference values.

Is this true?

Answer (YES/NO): YES